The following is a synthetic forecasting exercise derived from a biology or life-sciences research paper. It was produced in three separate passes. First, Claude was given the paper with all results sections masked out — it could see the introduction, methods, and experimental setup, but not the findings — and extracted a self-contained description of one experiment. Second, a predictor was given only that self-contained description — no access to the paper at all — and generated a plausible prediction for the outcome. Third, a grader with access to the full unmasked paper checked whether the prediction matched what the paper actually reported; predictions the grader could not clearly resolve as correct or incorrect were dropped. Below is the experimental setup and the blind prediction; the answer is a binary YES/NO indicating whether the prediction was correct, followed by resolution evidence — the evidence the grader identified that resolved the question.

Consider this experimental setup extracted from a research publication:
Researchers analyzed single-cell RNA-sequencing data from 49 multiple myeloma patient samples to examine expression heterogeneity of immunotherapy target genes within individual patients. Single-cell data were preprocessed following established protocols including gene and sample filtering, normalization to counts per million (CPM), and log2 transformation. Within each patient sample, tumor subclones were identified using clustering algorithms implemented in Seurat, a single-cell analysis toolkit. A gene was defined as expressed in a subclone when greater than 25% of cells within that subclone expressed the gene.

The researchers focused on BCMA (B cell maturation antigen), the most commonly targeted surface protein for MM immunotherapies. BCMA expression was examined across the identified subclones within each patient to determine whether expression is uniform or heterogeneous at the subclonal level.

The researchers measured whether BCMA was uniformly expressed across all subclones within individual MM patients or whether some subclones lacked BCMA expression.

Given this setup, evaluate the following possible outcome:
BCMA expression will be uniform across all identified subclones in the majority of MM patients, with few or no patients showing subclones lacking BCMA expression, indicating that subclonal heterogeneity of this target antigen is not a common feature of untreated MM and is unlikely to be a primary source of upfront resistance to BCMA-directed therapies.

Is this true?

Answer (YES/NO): YES